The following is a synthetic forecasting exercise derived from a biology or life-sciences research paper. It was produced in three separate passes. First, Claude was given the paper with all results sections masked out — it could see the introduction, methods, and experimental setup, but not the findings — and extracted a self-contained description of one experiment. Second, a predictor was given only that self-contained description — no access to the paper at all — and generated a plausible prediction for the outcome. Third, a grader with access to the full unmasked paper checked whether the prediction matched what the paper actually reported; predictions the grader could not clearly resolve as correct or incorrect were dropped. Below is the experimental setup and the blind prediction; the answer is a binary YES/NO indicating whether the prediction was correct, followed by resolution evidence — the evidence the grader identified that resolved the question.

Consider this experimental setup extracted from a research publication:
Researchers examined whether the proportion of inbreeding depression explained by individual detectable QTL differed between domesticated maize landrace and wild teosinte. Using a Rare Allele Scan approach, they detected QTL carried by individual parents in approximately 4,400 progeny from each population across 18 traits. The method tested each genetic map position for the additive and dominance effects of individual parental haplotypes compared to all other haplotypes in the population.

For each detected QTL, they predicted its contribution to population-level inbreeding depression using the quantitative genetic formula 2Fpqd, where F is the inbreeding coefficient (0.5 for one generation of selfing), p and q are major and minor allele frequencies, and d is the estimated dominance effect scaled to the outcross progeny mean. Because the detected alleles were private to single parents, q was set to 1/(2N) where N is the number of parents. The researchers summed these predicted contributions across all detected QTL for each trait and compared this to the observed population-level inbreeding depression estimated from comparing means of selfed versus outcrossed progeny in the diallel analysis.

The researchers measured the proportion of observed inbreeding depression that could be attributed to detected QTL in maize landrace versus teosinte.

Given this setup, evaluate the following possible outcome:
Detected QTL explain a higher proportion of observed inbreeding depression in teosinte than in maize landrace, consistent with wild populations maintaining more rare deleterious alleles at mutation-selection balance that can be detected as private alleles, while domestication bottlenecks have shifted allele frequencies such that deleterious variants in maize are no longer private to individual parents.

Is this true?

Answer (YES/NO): YES